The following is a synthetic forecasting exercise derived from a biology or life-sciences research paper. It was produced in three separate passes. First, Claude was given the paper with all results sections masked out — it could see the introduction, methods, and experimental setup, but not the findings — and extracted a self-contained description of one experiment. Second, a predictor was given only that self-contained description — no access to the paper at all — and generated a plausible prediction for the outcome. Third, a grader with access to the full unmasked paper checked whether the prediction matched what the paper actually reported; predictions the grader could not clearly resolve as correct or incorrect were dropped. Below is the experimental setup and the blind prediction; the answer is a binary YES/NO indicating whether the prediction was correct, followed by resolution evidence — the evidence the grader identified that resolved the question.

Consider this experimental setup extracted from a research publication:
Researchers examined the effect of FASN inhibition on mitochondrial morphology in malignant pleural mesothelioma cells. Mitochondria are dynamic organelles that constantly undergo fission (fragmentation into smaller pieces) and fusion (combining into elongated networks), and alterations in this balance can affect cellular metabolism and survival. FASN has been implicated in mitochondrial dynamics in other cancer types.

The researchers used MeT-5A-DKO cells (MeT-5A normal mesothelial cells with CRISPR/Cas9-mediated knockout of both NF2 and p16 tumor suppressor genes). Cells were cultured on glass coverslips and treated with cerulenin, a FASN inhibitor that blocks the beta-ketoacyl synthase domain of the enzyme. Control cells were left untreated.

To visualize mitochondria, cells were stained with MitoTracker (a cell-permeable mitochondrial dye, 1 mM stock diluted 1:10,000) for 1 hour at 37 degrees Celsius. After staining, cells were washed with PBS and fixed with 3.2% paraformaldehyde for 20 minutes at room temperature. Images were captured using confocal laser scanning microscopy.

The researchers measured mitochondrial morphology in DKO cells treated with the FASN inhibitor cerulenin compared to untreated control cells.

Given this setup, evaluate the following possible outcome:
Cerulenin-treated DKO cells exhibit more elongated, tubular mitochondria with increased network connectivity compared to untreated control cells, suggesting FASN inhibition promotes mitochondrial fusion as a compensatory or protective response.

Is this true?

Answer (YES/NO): YES